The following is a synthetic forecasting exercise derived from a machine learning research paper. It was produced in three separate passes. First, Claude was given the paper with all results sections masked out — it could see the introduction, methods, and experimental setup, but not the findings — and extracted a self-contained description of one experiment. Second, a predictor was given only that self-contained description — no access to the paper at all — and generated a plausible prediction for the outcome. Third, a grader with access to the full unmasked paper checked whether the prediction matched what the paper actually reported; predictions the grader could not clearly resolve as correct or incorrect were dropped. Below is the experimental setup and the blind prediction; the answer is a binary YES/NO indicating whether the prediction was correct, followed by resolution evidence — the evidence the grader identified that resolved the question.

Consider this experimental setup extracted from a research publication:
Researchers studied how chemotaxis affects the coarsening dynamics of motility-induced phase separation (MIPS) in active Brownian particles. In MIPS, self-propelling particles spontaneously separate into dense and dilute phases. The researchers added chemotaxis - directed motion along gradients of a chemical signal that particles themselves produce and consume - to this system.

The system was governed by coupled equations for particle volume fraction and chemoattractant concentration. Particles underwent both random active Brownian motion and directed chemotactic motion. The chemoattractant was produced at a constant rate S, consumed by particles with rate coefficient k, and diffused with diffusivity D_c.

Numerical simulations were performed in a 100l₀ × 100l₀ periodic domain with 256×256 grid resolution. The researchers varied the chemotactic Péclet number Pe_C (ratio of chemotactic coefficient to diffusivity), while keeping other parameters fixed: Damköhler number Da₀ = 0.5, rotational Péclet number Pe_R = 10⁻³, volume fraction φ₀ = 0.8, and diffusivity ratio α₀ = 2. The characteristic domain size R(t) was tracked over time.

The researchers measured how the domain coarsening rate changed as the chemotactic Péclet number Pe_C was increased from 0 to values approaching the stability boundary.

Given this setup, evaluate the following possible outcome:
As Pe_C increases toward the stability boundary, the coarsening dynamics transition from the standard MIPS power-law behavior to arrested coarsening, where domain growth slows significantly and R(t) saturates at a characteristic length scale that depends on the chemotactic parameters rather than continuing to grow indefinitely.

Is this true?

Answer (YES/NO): YES